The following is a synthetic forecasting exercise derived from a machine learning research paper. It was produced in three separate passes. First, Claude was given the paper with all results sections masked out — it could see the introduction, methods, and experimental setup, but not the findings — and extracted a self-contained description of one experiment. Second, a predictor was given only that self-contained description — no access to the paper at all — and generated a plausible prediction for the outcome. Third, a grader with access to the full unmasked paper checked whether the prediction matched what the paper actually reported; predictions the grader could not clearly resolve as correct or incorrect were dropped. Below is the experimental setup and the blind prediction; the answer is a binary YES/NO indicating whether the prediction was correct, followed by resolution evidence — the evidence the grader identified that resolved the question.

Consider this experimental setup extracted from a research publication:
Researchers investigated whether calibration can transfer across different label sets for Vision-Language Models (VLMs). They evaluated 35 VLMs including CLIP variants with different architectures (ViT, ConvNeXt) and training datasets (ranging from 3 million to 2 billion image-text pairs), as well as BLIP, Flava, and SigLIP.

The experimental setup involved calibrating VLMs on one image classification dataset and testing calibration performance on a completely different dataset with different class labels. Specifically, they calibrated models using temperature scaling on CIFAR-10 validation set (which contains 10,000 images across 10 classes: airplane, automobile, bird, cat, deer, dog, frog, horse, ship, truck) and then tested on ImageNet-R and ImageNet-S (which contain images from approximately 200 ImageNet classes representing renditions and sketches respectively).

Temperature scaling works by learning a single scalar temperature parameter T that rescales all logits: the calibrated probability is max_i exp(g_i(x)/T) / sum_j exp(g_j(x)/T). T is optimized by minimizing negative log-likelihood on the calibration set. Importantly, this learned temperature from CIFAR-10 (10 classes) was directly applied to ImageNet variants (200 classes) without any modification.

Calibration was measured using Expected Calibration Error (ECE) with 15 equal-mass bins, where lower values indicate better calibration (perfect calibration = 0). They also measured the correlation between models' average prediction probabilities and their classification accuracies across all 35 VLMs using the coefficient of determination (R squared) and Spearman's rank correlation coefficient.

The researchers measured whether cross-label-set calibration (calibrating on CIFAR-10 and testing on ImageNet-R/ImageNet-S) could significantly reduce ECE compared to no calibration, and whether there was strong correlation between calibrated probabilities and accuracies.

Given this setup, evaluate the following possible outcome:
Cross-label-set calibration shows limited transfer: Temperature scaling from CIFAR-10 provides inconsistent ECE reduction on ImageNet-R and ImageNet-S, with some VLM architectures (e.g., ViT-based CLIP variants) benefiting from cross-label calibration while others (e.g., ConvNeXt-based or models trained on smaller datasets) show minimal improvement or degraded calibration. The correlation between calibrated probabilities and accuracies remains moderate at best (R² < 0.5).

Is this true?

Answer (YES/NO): NO